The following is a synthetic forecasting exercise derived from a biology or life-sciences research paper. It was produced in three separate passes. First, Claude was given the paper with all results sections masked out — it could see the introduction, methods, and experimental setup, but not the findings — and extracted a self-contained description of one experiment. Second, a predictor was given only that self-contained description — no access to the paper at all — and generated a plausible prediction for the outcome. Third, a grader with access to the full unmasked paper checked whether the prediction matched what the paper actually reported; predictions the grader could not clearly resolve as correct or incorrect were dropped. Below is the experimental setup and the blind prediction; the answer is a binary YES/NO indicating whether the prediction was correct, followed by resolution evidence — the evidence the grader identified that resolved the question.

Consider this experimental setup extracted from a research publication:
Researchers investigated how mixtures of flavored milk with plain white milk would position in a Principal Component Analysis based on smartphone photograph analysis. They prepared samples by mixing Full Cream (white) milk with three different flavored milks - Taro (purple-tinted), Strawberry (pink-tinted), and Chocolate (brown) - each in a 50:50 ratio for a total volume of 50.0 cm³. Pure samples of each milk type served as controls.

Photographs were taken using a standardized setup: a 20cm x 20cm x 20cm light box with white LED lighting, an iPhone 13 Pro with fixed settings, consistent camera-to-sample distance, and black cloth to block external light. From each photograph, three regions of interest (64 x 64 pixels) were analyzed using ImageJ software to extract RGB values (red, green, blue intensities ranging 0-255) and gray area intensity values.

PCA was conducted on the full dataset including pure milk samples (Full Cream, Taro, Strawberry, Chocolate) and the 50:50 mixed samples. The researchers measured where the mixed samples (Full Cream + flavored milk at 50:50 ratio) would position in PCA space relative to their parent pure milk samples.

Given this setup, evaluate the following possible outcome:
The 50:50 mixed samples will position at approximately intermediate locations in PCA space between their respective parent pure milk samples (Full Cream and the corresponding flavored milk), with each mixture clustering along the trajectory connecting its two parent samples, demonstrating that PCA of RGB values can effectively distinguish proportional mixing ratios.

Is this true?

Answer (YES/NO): NO